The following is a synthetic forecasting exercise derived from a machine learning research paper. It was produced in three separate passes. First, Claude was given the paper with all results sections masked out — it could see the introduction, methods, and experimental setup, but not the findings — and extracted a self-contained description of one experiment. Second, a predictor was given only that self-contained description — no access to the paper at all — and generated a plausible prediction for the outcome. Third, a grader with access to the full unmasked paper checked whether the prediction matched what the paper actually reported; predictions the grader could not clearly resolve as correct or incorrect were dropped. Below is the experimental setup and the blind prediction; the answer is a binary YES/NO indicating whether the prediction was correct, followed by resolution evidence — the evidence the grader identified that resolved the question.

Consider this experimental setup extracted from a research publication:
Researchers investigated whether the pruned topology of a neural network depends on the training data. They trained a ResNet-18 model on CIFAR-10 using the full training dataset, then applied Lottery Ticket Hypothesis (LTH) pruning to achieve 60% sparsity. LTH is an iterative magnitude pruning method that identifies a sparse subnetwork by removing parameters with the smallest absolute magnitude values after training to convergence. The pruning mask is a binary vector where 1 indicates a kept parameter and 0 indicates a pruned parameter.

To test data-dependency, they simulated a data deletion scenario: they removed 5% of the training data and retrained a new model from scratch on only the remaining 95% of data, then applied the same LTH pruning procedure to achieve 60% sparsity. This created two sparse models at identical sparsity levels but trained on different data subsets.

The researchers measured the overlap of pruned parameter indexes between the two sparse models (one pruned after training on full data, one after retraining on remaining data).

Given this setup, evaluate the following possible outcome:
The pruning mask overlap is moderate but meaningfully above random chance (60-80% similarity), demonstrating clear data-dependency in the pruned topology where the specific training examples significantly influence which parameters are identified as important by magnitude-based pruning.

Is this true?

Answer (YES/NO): NO